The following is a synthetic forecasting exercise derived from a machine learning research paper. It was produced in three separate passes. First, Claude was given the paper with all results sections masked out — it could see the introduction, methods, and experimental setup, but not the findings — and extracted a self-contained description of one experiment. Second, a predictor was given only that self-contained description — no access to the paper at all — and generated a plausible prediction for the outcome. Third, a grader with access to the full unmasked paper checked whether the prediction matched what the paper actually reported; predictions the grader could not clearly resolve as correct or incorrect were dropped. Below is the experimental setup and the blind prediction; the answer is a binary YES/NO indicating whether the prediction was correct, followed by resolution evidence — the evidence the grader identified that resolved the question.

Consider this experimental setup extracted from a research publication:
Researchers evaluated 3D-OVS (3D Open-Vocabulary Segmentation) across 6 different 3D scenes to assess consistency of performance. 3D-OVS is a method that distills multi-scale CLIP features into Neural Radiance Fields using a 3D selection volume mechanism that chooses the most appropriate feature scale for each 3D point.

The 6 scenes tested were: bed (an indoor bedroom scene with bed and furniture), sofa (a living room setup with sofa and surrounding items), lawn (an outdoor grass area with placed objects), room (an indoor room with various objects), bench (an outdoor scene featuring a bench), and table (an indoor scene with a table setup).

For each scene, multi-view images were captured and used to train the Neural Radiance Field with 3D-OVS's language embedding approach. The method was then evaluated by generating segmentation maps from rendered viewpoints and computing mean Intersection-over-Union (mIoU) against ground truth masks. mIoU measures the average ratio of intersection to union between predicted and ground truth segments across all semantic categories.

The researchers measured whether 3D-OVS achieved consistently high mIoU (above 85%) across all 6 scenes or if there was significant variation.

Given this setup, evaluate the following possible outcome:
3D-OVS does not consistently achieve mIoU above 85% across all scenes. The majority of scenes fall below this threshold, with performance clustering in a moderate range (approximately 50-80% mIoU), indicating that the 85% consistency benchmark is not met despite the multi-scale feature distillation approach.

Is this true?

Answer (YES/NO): NO